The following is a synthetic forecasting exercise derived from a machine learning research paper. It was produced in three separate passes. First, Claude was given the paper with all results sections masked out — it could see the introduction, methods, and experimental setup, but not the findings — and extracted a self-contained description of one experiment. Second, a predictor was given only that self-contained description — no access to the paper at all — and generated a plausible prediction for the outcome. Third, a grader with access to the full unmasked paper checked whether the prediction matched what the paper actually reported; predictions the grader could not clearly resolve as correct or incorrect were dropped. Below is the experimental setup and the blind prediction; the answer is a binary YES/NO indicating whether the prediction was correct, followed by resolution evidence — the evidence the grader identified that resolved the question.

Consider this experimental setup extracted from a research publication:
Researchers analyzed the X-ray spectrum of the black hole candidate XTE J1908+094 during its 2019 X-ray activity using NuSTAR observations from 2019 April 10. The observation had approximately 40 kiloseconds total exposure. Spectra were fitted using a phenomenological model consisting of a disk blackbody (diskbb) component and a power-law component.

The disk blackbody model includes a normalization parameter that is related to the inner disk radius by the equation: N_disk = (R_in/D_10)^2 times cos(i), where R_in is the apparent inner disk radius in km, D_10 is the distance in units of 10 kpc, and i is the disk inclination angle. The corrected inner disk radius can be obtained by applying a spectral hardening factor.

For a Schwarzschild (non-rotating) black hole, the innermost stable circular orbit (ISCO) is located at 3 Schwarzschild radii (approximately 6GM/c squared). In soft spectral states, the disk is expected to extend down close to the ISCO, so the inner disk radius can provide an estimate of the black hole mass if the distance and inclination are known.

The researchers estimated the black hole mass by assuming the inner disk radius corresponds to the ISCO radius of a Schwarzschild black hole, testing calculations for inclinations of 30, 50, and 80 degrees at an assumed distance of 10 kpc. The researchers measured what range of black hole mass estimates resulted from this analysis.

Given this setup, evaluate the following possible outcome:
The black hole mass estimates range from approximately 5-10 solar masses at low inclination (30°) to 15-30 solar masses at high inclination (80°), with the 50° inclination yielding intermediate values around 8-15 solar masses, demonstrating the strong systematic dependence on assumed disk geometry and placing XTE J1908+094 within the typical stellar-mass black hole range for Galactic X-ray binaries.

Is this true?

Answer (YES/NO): NO